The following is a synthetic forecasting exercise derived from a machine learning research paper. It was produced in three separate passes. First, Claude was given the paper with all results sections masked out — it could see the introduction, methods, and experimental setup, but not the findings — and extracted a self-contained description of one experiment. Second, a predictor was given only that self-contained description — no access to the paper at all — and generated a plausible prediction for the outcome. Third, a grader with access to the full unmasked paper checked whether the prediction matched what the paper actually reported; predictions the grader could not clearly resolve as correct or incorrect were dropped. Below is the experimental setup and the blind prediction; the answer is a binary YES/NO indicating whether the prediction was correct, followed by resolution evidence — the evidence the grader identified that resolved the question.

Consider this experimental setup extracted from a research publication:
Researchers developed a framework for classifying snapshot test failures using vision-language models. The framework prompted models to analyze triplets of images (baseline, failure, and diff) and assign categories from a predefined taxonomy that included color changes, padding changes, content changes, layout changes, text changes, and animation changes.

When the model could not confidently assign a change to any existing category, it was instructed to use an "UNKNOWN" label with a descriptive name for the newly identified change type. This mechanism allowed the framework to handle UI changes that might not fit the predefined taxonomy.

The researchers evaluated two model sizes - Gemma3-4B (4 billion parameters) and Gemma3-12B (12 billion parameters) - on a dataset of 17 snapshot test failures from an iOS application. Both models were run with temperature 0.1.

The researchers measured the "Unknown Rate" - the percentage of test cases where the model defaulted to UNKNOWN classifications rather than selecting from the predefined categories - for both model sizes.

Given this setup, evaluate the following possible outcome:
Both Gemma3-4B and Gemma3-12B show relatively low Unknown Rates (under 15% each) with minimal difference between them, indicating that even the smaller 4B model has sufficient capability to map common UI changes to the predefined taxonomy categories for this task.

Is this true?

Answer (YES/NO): NO